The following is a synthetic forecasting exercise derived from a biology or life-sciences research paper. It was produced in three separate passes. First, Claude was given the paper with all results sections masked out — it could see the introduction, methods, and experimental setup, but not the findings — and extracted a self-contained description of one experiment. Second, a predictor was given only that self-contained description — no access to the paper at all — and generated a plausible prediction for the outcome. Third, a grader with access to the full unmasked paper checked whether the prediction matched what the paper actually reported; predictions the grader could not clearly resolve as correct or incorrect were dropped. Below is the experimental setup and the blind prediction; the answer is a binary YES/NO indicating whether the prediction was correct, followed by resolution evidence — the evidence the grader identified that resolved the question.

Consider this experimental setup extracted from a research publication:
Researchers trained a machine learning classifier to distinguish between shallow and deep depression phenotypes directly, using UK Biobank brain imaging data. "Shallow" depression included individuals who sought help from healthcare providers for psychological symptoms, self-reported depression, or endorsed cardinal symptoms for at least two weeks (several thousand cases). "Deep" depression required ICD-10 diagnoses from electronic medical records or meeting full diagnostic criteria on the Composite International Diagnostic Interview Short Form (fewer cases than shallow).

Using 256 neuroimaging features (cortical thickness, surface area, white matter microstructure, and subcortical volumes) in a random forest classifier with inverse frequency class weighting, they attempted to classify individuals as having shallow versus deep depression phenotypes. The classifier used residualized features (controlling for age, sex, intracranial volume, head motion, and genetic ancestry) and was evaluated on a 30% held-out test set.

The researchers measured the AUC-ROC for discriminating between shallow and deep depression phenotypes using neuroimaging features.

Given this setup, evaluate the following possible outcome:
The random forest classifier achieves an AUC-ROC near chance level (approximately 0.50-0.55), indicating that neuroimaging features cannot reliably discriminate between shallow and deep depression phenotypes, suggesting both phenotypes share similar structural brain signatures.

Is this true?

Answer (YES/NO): NO